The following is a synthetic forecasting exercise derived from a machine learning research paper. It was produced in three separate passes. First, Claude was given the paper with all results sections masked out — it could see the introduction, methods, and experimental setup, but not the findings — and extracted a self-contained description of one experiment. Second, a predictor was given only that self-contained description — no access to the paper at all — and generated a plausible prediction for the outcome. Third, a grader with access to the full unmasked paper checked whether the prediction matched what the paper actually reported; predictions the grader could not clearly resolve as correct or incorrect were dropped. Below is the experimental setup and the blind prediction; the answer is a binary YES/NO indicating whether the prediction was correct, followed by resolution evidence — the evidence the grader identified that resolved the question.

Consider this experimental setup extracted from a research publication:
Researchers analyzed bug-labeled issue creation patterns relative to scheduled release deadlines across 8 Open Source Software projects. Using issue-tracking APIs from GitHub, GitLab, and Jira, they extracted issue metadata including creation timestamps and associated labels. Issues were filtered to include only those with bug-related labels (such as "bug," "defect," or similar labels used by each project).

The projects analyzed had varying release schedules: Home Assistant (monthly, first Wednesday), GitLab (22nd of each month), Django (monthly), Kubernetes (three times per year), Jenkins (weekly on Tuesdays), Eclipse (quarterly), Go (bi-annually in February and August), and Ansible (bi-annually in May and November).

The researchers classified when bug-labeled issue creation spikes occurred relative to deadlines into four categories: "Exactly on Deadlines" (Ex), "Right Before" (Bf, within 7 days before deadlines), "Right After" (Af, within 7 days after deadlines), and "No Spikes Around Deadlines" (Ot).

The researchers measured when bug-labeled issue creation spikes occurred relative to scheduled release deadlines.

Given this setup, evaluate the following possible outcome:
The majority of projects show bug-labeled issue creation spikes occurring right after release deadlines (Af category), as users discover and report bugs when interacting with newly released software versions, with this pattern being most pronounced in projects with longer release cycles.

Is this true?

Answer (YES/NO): NO